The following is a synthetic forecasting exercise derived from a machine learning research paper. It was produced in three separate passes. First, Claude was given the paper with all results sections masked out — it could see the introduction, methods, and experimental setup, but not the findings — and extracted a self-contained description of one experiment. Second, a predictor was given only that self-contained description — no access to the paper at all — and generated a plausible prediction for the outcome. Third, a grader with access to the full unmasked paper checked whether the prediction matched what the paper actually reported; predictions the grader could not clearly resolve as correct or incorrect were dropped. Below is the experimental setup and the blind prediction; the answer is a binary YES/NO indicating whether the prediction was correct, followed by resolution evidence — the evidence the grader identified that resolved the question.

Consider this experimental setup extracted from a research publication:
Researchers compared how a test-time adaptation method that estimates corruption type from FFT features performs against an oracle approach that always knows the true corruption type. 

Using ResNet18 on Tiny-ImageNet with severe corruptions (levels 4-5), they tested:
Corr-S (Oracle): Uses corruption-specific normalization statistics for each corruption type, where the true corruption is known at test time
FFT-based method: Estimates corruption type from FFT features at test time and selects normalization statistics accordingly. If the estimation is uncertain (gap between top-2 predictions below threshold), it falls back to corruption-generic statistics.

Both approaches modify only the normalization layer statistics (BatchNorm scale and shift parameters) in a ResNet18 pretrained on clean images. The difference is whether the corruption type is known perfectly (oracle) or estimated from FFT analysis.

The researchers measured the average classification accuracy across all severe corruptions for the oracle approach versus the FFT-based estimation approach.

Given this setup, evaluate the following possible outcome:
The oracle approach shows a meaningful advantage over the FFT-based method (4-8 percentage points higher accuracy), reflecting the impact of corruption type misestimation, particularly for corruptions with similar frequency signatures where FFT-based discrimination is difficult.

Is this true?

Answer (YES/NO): NO